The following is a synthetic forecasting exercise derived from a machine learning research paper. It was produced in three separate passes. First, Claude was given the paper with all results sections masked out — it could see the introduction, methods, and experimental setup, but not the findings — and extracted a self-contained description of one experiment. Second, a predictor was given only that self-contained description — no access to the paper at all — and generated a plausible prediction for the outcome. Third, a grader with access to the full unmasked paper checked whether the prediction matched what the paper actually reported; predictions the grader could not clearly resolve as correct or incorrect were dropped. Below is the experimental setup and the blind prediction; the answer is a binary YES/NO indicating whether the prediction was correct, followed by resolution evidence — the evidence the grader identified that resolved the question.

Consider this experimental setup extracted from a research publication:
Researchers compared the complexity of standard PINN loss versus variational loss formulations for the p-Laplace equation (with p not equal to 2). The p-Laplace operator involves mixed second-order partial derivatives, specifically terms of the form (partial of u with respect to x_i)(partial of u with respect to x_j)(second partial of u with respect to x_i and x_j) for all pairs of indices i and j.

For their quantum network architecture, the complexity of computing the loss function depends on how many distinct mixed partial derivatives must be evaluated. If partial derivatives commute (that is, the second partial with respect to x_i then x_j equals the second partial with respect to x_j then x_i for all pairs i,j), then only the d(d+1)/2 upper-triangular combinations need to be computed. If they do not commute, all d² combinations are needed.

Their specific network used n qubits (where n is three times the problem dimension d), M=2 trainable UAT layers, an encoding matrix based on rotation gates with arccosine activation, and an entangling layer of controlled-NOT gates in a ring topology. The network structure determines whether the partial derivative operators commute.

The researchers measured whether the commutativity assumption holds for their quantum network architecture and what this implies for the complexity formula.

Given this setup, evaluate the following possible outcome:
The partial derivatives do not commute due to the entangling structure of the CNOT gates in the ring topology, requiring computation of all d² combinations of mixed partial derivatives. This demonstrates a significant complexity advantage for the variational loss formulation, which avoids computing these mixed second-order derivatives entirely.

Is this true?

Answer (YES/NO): NO